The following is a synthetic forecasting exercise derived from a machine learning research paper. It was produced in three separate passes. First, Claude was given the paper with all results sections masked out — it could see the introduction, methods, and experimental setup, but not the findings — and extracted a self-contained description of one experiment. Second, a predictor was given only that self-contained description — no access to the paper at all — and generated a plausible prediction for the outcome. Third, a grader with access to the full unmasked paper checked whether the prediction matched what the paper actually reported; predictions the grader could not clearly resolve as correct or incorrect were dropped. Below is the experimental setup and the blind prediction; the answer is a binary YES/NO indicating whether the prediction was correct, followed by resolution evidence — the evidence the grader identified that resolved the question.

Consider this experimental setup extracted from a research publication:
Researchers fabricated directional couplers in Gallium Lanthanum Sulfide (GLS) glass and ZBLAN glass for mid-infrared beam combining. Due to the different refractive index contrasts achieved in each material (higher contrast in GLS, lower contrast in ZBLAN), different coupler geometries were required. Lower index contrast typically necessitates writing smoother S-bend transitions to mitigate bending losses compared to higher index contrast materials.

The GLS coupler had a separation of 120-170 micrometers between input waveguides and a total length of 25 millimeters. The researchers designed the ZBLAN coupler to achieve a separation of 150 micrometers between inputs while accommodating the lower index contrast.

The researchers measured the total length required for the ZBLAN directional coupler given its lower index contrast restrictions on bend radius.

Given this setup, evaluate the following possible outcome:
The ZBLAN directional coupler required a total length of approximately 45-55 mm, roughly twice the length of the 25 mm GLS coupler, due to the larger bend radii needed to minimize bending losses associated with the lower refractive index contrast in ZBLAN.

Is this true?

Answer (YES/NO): NO